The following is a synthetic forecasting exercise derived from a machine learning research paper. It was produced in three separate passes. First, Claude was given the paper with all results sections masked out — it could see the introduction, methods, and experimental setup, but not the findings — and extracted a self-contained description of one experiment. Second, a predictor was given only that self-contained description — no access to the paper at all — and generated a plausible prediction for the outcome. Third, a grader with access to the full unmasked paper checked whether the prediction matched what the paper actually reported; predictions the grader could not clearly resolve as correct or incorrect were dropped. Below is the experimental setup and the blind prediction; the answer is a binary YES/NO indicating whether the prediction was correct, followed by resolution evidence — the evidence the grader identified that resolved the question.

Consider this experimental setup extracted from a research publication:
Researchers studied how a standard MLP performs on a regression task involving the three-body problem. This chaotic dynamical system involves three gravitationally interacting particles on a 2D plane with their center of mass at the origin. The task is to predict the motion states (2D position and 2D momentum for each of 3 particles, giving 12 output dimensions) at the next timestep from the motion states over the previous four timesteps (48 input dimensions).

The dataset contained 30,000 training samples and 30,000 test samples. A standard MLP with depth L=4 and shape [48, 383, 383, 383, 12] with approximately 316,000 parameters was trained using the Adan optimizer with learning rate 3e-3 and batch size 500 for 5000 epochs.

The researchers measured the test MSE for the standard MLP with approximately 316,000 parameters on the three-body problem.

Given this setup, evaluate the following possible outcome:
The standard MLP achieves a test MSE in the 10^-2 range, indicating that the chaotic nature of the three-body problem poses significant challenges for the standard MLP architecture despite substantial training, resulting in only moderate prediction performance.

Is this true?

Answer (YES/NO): NO